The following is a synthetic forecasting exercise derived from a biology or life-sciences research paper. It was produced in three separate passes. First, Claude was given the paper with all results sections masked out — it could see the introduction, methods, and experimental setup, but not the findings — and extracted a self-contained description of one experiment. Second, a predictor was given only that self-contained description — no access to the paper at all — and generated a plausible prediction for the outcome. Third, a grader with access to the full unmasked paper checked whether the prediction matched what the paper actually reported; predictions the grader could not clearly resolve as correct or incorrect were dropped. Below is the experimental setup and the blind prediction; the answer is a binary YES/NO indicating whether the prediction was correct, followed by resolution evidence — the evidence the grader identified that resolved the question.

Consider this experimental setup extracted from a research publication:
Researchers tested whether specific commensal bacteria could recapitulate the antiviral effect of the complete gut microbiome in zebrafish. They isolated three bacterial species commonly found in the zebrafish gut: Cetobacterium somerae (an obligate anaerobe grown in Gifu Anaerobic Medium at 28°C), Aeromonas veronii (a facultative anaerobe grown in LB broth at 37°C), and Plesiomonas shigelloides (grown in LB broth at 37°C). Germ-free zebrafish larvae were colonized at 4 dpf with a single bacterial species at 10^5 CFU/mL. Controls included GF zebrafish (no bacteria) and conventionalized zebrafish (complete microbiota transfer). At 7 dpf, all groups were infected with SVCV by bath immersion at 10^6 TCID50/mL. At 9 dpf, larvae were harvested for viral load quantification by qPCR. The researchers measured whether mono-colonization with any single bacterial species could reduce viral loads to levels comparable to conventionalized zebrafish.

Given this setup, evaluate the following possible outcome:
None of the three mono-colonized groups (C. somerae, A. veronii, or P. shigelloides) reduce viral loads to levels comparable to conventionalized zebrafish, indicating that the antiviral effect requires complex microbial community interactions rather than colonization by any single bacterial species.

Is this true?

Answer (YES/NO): NO